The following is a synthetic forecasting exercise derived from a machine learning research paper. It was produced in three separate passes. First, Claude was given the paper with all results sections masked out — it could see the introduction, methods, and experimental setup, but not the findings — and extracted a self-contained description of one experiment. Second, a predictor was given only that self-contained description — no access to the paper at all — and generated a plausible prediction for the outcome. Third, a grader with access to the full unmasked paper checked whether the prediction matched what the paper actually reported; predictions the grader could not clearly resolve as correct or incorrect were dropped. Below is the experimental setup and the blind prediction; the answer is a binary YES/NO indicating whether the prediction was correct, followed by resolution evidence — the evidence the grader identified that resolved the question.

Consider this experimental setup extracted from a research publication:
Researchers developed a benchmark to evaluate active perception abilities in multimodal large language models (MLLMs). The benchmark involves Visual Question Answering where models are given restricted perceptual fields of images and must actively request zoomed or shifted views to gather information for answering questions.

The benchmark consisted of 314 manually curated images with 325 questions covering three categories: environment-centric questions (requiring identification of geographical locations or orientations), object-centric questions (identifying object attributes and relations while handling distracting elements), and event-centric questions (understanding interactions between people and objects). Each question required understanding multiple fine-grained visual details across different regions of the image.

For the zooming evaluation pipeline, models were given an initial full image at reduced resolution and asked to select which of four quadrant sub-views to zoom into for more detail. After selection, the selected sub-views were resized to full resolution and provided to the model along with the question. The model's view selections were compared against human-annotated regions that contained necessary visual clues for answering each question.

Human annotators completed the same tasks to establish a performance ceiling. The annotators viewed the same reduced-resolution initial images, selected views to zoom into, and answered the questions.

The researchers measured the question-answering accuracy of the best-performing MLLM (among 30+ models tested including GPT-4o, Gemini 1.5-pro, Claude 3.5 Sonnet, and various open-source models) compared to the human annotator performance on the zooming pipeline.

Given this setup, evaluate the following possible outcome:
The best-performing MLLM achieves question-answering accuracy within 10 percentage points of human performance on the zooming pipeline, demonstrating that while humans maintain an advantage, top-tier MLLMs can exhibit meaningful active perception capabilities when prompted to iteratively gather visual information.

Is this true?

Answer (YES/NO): NO